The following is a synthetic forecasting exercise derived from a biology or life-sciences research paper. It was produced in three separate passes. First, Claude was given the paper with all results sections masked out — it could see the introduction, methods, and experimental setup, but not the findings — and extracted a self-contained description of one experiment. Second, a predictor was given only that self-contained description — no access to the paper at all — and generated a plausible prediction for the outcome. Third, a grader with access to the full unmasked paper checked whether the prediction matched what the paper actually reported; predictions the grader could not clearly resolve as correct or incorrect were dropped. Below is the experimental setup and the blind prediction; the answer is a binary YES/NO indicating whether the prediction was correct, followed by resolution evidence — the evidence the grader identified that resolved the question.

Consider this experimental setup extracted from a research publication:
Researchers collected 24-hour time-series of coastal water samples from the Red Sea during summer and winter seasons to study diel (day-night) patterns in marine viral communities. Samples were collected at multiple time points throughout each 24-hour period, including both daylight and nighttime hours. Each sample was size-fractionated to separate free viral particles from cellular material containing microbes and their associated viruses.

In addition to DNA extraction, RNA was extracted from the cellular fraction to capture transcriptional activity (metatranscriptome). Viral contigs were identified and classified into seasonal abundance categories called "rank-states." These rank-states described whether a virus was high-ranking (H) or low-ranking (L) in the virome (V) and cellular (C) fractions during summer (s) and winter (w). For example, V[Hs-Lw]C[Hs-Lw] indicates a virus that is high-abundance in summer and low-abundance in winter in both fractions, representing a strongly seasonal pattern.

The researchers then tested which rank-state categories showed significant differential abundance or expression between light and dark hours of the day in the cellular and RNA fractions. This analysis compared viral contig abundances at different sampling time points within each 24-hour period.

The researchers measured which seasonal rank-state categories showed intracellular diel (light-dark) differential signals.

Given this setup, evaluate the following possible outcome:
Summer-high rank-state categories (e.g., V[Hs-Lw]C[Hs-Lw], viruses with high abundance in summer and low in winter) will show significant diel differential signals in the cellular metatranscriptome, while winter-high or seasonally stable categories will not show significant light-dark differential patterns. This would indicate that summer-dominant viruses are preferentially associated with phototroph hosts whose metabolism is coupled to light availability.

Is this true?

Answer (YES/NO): NO